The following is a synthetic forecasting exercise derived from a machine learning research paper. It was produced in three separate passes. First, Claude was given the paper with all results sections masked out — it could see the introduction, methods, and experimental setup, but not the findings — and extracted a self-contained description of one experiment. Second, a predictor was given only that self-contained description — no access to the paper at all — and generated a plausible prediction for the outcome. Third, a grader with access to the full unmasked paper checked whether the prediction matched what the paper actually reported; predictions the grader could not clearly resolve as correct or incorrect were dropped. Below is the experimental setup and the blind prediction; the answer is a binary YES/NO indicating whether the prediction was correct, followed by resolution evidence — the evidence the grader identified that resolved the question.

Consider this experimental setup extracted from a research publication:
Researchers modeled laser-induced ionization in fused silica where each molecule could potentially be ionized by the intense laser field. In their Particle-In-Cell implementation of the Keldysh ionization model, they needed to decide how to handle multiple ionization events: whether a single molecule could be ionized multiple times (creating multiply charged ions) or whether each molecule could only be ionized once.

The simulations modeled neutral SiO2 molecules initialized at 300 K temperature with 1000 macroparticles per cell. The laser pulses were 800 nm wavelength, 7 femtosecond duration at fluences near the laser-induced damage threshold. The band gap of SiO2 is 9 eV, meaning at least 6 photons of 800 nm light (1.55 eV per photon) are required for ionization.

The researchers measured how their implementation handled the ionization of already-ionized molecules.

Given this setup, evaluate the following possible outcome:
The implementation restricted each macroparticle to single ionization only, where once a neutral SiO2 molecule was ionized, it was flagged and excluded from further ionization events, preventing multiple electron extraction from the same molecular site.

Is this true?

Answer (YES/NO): YES